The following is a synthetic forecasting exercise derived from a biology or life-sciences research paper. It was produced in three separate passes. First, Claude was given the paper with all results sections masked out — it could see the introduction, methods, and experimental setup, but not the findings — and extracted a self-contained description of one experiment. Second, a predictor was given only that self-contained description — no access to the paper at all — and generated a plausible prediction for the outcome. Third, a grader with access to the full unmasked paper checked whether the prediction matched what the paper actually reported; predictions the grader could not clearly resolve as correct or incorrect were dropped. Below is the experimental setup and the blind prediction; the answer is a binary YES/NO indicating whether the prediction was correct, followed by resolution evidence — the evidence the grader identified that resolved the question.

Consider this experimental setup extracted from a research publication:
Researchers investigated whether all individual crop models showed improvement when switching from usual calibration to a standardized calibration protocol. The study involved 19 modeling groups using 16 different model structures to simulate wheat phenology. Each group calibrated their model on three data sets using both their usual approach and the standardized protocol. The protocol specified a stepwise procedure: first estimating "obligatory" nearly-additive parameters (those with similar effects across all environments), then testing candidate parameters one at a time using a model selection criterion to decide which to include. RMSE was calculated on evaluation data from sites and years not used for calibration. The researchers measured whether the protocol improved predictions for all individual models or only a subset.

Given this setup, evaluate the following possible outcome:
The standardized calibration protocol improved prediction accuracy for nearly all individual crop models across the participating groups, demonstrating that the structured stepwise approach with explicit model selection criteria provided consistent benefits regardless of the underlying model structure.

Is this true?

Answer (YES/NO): NO